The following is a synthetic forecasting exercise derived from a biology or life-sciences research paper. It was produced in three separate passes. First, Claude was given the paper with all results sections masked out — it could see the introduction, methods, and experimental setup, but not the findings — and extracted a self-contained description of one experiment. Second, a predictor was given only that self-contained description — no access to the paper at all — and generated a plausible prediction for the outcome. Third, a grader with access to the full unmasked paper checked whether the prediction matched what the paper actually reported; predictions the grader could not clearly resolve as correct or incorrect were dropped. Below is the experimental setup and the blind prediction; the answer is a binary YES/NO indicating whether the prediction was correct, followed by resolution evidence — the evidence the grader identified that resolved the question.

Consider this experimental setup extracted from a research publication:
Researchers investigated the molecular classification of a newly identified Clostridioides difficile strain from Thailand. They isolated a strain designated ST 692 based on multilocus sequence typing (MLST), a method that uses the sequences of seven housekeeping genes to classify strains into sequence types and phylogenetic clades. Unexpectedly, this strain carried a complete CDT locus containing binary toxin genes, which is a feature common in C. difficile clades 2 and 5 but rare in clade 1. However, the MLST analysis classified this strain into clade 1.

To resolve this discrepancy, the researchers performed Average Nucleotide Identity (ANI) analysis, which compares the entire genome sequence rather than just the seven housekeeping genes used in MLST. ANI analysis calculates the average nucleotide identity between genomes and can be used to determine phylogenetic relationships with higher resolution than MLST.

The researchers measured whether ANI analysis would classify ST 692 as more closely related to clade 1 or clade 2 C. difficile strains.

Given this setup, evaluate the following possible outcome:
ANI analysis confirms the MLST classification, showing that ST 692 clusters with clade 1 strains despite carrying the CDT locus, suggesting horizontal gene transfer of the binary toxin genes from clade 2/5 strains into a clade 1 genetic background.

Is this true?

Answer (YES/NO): NO